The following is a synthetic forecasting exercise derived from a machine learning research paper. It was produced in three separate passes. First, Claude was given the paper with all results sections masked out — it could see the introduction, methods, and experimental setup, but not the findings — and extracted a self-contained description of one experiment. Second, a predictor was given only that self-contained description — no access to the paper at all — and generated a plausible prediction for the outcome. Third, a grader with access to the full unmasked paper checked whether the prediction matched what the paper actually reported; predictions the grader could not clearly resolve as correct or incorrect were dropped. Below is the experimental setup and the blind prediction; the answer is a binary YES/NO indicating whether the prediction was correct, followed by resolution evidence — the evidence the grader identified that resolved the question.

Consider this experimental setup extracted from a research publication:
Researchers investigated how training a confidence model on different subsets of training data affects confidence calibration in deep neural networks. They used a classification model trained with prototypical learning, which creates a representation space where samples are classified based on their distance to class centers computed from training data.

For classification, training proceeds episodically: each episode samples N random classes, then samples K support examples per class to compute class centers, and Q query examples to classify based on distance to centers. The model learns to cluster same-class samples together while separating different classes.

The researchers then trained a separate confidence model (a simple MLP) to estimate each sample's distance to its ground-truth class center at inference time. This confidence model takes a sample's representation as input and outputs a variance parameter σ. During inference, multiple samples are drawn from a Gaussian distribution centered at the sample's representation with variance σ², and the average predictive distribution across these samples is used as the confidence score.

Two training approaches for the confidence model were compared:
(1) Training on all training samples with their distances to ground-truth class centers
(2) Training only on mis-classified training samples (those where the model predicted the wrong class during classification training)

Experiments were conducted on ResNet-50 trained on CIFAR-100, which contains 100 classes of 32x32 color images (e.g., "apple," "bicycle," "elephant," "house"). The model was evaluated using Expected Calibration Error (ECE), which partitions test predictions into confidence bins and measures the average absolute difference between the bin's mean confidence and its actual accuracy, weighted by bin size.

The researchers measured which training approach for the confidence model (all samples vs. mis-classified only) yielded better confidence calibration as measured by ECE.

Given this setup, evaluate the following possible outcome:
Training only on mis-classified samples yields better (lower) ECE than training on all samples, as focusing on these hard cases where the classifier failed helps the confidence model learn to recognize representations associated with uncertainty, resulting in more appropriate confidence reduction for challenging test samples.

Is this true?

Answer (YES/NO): YES